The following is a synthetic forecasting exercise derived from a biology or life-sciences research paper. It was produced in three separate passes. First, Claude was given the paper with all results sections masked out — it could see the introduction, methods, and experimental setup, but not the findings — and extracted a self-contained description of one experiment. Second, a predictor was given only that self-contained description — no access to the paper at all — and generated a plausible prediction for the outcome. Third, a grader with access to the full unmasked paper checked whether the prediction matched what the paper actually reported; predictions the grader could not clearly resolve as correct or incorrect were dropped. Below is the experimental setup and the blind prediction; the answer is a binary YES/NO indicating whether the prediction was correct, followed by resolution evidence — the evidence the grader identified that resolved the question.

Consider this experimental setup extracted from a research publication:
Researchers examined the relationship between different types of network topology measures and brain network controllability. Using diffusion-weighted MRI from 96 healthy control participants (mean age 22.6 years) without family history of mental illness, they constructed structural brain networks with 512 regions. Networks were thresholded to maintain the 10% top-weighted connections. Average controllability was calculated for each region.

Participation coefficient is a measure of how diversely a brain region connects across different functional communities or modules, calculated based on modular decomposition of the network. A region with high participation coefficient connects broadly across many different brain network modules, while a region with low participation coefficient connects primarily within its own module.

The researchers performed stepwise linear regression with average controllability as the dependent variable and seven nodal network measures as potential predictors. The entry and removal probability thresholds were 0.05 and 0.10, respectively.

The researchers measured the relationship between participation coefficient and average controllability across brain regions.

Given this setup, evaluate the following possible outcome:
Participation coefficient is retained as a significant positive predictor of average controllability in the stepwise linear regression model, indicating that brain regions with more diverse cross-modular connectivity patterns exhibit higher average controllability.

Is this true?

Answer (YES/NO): NO